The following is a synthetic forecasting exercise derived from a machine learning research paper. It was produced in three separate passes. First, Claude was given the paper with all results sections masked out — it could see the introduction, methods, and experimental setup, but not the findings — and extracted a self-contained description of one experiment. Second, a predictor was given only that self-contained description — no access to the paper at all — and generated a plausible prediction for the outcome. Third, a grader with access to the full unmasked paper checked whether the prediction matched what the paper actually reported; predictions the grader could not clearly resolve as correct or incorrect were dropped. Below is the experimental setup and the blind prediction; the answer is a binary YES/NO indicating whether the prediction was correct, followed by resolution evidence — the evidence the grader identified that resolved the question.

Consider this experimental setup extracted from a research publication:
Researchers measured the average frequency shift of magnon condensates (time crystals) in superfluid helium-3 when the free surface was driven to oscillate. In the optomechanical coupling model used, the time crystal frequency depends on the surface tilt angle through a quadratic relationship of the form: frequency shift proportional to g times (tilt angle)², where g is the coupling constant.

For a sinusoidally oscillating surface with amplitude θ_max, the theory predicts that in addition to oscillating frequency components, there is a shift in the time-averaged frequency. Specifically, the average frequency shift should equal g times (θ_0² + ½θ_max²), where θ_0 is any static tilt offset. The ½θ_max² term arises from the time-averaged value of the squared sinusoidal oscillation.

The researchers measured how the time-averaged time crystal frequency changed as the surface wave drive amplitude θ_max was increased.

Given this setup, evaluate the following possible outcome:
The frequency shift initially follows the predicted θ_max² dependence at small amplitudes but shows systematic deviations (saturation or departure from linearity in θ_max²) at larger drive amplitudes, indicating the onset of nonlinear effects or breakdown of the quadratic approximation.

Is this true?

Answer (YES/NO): NO